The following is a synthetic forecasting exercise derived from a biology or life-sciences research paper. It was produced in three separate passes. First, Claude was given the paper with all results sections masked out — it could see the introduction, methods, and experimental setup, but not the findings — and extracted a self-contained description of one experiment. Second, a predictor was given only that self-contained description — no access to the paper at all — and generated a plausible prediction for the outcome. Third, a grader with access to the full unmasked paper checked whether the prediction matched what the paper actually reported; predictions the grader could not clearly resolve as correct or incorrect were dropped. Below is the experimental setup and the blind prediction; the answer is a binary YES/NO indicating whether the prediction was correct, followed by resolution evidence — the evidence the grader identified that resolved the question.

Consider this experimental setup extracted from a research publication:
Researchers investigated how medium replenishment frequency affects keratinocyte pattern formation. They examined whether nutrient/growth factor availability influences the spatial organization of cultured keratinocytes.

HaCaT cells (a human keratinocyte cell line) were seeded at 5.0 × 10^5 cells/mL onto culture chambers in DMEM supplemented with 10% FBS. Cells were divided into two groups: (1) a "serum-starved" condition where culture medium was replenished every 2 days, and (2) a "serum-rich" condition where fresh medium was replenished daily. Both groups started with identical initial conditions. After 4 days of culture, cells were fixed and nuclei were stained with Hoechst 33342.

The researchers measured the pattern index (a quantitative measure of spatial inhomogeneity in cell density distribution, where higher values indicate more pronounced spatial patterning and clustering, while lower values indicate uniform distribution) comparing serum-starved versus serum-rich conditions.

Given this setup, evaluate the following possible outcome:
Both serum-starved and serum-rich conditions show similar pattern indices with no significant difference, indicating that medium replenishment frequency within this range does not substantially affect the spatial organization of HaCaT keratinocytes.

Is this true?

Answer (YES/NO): NO